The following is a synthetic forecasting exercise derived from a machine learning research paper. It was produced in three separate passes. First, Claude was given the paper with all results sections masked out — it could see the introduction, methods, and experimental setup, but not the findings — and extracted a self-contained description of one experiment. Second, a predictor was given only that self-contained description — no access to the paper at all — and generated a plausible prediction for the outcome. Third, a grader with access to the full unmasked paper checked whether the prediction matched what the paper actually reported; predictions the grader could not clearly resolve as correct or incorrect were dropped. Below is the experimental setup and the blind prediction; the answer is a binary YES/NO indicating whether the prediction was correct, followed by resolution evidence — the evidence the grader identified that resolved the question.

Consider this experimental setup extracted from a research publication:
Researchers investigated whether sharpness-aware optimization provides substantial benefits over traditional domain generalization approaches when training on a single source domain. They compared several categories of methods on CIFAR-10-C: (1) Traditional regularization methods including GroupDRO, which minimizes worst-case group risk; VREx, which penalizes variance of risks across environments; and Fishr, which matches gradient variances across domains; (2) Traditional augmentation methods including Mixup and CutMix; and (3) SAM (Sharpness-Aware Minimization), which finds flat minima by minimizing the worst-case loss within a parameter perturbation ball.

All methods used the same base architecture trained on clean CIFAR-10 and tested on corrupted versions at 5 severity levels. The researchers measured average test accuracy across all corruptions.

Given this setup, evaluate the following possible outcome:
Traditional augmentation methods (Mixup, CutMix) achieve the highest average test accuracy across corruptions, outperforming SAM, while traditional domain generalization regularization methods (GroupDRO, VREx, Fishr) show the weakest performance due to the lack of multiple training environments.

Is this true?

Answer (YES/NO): NO